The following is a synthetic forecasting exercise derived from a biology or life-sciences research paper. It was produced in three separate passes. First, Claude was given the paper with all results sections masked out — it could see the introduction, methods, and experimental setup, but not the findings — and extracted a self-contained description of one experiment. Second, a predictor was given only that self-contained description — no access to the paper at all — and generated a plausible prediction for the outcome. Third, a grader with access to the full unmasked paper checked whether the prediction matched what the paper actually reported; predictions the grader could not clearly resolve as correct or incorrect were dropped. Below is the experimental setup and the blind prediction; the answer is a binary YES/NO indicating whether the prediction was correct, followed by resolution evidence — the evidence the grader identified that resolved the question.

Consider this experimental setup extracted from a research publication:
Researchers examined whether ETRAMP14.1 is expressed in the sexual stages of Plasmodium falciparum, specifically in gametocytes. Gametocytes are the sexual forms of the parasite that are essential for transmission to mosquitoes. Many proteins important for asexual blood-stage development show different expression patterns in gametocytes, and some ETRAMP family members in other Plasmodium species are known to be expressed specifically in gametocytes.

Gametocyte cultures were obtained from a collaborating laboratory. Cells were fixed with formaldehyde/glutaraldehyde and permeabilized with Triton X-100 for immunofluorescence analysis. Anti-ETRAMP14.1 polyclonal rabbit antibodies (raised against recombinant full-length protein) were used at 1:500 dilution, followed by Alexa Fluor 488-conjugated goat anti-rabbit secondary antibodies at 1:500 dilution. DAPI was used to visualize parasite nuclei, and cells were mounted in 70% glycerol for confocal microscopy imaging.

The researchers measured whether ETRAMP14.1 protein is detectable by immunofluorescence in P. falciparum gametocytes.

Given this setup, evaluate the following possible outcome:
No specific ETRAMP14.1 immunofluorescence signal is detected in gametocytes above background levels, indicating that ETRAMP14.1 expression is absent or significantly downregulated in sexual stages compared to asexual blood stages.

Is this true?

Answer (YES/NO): NO